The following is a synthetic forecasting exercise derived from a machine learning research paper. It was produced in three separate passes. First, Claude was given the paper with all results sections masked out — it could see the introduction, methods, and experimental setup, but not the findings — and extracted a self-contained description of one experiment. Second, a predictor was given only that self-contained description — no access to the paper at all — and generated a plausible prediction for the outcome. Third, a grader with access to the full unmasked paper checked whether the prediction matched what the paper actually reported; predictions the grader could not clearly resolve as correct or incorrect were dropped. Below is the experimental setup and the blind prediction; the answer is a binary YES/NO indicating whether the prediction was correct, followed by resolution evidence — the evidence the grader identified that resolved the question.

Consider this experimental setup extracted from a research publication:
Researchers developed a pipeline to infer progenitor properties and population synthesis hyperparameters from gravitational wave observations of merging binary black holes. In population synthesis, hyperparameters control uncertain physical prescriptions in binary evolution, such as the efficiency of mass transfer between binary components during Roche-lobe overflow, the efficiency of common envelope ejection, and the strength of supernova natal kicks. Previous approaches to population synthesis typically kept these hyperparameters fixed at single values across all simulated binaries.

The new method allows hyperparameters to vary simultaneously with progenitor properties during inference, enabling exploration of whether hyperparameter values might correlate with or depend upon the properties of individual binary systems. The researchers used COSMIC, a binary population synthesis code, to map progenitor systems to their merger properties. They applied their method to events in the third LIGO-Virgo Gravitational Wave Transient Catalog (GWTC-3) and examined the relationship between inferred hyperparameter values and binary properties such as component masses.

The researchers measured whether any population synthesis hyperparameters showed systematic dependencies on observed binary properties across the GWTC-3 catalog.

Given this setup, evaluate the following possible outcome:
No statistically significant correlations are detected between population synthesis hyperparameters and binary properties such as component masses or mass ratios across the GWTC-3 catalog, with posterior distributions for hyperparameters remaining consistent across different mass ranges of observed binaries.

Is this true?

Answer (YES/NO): NO